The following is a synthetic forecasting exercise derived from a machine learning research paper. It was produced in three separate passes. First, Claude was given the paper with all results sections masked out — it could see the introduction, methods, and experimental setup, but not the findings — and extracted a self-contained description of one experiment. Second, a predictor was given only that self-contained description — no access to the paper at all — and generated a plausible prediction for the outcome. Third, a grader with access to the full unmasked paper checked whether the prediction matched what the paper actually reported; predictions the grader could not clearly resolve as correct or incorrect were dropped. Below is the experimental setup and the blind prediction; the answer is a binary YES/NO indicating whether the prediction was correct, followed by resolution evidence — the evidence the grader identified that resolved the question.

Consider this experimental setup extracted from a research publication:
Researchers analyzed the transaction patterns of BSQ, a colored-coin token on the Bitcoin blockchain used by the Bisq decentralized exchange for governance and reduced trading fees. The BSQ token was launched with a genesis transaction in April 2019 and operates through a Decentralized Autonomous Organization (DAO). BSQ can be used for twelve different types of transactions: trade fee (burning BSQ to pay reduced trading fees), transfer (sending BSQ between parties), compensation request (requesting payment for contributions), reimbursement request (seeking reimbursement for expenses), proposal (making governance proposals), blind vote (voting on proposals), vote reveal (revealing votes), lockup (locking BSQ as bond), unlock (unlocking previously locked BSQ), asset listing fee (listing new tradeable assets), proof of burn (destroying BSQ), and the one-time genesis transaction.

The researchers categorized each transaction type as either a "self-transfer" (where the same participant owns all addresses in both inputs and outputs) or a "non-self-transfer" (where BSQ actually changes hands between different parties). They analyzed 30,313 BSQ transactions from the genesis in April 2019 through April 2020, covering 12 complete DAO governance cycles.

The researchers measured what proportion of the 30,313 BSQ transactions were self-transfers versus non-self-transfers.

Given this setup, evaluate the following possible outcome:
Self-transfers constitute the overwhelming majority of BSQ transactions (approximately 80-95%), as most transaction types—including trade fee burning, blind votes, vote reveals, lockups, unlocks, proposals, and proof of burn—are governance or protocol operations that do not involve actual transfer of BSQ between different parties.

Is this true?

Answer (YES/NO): YES